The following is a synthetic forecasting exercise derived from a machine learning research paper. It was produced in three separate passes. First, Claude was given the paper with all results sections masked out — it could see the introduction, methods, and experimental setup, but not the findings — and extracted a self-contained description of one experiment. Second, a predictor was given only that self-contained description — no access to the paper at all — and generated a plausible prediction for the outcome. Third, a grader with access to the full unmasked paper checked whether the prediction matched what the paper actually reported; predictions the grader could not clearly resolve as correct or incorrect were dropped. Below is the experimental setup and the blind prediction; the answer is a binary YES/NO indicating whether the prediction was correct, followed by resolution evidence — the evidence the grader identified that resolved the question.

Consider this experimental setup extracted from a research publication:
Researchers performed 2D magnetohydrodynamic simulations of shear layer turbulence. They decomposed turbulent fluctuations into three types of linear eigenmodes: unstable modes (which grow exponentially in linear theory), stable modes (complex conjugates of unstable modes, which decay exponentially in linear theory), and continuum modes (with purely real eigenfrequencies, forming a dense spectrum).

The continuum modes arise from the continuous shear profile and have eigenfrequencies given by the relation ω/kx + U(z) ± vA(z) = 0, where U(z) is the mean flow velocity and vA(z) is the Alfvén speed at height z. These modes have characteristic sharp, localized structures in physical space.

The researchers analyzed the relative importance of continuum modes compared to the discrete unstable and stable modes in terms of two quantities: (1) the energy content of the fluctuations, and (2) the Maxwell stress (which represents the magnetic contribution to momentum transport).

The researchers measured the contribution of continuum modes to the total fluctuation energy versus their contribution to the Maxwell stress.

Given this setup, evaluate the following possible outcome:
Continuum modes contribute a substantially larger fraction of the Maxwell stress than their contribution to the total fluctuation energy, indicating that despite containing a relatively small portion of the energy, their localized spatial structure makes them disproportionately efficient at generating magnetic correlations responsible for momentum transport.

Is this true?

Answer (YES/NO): YES